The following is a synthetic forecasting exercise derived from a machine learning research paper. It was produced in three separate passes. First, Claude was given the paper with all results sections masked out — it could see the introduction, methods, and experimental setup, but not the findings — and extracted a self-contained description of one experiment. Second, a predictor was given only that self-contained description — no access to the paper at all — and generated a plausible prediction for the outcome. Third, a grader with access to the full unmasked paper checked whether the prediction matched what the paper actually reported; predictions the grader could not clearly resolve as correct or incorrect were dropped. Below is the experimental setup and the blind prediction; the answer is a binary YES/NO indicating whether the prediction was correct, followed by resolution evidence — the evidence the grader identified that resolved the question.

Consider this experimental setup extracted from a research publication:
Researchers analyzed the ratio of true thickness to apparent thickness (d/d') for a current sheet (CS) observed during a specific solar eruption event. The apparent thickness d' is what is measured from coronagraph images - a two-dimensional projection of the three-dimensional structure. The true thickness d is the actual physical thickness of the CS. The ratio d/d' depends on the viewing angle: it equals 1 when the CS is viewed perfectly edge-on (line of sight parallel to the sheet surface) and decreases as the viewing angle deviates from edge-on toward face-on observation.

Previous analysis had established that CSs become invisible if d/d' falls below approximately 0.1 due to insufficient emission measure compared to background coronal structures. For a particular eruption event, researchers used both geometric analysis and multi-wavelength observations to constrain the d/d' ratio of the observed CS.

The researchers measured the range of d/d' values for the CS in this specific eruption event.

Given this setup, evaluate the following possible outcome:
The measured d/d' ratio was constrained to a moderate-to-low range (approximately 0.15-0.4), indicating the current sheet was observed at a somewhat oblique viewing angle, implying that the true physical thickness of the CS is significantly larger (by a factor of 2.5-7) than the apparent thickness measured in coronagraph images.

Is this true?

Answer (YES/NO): YES